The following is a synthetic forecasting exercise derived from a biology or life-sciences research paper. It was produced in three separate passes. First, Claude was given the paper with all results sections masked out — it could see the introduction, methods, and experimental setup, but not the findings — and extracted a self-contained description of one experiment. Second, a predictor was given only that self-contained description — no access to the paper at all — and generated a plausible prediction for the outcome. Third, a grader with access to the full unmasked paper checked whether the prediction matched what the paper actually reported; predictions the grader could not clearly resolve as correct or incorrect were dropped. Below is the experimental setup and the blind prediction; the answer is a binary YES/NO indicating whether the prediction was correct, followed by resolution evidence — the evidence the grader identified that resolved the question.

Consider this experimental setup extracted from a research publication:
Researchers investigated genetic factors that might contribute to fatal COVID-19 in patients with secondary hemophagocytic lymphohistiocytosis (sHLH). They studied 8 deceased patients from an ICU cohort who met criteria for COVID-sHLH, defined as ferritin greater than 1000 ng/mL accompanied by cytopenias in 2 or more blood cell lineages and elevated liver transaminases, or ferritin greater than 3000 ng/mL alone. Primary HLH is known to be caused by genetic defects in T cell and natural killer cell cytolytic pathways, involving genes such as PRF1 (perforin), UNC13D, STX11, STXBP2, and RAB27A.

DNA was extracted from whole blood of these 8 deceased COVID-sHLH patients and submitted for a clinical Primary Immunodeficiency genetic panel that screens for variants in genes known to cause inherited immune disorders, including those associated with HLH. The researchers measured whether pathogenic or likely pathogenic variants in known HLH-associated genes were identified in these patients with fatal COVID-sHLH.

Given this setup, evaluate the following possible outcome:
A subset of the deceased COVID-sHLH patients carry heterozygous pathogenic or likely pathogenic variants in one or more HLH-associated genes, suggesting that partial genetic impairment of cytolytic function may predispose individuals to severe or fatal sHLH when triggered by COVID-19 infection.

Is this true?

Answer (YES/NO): NO